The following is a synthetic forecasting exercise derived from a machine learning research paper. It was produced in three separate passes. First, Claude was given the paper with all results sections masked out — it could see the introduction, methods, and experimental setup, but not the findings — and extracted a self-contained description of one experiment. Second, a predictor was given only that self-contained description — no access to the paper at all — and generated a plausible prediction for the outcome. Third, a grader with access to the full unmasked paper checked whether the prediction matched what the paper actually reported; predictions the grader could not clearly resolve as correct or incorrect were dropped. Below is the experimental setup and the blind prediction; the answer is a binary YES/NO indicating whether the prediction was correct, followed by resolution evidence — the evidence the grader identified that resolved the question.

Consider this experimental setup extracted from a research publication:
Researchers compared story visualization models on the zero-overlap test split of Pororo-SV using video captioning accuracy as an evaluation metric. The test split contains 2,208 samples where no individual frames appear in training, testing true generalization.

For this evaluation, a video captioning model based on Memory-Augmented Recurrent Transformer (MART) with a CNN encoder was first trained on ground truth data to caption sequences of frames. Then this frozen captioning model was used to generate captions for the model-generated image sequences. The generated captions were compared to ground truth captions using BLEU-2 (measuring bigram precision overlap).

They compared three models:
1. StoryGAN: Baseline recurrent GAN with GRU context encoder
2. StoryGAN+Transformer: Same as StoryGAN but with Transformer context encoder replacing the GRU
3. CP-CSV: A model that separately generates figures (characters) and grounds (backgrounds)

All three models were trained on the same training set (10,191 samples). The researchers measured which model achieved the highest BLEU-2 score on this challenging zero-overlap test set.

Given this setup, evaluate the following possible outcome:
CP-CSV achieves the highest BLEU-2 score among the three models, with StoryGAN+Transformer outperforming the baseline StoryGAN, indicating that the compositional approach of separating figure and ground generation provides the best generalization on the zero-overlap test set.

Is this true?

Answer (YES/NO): NO